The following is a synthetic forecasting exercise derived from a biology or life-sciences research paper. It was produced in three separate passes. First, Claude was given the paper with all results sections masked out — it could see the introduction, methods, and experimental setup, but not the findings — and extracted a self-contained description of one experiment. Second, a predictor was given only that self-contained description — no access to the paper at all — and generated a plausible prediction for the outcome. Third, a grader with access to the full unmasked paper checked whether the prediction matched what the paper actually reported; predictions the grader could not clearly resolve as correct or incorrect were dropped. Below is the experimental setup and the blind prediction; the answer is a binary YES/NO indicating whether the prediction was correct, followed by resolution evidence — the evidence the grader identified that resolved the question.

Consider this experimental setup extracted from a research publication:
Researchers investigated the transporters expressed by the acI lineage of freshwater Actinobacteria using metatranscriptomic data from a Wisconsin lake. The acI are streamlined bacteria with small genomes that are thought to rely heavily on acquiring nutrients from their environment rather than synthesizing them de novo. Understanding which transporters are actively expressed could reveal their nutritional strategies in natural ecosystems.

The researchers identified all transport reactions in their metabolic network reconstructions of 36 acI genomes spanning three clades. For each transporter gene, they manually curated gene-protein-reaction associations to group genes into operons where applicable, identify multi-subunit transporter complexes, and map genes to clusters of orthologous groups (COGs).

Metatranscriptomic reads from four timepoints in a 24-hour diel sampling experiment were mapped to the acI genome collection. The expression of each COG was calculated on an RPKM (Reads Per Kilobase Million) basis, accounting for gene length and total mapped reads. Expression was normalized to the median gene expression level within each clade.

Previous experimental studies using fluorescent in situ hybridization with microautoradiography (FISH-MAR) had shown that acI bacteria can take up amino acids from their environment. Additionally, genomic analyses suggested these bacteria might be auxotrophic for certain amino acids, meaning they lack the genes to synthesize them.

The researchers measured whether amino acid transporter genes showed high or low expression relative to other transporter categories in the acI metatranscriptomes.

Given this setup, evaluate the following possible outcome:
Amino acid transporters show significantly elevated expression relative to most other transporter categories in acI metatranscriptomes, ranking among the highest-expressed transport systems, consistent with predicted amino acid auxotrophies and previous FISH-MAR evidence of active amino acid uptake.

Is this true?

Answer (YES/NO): YES